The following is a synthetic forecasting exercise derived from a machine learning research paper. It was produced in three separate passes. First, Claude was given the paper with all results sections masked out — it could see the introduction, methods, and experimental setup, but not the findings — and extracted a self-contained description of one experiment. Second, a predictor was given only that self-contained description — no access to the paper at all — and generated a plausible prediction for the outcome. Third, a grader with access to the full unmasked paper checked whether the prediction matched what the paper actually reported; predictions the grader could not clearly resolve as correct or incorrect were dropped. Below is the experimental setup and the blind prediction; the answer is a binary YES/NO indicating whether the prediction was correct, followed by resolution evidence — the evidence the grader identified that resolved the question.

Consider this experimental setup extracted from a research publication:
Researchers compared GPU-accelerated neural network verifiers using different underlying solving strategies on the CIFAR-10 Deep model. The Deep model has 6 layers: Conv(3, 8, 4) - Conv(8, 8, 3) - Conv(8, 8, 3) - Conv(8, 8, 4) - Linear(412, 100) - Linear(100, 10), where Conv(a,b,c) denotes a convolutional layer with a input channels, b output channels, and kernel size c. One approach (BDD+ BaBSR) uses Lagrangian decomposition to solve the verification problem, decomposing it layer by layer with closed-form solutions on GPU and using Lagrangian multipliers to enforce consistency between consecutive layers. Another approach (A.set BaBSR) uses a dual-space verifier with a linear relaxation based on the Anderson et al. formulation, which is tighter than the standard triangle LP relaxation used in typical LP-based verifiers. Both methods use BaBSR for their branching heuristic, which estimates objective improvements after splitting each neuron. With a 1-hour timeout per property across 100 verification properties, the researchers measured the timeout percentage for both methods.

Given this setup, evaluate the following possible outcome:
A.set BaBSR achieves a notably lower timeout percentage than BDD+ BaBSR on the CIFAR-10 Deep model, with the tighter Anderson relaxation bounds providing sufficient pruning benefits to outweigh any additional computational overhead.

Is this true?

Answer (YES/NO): YES